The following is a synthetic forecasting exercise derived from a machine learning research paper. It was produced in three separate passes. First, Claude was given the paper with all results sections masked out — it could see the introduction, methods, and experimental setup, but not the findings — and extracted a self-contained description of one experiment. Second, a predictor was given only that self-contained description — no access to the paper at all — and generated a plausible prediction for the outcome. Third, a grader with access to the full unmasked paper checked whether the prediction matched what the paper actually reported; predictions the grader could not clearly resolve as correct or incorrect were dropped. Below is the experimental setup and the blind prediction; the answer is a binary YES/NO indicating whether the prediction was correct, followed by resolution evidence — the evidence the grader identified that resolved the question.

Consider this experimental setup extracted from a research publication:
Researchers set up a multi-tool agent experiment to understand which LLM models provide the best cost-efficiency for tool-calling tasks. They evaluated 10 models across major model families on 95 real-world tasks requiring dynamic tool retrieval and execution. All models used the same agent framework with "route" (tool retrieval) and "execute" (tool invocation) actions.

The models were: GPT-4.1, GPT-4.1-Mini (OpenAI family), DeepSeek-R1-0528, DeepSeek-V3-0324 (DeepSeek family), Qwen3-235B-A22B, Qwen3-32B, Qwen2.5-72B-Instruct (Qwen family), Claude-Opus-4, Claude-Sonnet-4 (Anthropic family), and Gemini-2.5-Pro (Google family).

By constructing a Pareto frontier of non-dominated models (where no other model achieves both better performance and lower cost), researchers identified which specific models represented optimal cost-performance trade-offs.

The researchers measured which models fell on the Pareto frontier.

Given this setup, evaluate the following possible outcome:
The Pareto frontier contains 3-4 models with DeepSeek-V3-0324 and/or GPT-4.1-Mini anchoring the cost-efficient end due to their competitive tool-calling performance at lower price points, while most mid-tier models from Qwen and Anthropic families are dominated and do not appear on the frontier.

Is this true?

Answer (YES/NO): NO